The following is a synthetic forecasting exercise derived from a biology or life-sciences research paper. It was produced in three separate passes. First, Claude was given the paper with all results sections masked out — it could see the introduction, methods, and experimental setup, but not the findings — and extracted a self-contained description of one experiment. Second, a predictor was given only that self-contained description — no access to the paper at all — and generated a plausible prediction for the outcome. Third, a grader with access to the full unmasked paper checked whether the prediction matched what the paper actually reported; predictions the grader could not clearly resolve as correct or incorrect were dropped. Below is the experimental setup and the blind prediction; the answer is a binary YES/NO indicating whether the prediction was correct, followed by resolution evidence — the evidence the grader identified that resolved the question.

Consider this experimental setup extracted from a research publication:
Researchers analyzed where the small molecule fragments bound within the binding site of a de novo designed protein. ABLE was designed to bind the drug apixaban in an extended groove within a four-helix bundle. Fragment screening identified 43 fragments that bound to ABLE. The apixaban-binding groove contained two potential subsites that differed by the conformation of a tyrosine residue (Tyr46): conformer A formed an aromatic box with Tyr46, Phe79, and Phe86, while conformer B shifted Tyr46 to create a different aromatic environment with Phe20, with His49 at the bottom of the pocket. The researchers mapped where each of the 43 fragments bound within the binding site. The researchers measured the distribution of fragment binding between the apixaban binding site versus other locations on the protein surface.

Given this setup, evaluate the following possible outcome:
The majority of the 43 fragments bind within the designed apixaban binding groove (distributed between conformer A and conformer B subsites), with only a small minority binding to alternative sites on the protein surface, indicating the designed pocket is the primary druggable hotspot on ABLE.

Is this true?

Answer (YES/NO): YES